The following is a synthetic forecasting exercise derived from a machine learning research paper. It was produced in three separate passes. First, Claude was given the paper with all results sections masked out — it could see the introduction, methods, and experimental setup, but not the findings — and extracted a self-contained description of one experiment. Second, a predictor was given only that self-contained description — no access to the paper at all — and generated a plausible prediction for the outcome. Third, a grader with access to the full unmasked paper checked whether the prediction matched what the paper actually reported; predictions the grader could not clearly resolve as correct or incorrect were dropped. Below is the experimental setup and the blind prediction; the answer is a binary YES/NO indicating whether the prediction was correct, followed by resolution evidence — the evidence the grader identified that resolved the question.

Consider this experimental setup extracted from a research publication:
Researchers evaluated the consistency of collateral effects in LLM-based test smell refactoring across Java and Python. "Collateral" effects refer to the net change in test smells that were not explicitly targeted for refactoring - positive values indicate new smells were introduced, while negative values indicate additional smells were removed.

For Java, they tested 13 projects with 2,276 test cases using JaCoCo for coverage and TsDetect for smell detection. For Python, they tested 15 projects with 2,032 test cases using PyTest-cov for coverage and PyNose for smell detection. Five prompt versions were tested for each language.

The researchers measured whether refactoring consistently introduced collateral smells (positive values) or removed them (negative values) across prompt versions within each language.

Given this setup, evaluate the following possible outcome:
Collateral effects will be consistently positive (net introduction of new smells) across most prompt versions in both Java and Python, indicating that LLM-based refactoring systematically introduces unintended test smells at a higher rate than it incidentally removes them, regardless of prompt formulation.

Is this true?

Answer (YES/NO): NO